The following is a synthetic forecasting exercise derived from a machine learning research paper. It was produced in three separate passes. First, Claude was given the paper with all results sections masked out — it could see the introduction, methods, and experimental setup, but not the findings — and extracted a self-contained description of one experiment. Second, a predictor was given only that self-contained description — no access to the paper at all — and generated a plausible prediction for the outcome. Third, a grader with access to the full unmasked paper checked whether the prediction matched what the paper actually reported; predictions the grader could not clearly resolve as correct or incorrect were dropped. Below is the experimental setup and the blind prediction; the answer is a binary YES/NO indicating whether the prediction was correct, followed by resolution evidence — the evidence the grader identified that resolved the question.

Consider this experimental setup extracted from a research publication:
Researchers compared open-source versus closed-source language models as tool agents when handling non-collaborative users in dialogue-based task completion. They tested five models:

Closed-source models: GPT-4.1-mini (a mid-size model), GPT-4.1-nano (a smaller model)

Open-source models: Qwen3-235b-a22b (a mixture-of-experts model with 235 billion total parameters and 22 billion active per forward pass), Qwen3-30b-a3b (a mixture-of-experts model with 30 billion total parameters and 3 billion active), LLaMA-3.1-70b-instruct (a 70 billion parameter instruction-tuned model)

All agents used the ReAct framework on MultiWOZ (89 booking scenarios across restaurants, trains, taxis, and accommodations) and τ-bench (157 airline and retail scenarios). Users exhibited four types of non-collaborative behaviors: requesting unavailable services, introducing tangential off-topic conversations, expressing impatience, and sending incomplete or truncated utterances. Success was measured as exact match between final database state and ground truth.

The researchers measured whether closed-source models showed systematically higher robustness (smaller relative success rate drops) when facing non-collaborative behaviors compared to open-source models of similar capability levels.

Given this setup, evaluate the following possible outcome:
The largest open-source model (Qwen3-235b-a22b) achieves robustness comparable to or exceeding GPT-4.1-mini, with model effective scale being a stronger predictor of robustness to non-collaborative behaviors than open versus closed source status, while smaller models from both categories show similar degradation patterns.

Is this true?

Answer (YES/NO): NO